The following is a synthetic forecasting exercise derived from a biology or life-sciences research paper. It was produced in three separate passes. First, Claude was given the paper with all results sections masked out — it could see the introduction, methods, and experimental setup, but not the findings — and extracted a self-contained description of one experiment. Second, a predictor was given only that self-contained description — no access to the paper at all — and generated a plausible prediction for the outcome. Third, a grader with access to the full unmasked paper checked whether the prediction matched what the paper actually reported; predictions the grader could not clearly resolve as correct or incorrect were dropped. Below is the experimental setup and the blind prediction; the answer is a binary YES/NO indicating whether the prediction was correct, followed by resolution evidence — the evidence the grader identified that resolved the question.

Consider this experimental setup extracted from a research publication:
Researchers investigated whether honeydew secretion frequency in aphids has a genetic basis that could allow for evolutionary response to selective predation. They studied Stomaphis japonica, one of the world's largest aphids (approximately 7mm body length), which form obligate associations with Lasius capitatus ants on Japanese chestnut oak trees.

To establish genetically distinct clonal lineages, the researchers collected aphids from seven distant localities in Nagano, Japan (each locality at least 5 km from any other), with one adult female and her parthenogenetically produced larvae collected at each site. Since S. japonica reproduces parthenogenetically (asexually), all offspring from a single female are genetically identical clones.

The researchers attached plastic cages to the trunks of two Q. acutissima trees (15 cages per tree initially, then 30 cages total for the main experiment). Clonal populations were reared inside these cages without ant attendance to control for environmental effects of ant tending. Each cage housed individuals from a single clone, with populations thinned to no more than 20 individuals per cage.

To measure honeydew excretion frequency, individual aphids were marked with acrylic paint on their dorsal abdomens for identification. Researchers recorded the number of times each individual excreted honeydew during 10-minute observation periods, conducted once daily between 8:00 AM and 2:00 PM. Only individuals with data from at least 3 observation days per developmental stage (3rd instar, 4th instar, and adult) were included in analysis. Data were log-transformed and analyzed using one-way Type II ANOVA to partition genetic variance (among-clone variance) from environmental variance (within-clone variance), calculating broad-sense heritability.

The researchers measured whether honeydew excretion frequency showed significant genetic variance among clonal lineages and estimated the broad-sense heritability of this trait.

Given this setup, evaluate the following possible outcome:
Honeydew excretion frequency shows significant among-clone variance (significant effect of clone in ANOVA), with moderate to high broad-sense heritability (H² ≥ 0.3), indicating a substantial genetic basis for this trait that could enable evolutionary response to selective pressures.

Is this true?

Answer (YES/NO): NO